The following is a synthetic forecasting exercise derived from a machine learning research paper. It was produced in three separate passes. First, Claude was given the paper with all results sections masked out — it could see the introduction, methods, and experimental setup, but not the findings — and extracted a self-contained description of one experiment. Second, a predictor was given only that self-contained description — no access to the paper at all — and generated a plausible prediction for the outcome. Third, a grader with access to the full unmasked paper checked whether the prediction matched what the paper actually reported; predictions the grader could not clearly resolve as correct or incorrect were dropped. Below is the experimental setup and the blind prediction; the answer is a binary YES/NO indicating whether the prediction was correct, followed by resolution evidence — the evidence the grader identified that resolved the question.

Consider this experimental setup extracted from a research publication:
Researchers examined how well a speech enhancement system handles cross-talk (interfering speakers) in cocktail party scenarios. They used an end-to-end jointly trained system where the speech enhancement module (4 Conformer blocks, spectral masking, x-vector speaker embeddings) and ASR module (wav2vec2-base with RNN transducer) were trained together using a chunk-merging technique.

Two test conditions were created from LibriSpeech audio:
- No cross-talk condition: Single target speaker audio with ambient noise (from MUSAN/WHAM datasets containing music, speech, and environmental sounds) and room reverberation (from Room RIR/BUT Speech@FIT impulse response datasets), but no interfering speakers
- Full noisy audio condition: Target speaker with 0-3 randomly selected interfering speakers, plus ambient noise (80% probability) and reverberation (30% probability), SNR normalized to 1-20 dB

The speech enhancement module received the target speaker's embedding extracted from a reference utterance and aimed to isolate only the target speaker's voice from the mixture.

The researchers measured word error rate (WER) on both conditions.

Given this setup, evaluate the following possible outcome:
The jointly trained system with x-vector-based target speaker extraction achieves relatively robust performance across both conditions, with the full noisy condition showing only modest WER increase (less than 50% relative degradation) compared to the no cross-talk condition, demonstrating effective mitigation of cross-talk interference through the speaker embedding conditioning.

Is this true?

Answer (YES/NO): NO